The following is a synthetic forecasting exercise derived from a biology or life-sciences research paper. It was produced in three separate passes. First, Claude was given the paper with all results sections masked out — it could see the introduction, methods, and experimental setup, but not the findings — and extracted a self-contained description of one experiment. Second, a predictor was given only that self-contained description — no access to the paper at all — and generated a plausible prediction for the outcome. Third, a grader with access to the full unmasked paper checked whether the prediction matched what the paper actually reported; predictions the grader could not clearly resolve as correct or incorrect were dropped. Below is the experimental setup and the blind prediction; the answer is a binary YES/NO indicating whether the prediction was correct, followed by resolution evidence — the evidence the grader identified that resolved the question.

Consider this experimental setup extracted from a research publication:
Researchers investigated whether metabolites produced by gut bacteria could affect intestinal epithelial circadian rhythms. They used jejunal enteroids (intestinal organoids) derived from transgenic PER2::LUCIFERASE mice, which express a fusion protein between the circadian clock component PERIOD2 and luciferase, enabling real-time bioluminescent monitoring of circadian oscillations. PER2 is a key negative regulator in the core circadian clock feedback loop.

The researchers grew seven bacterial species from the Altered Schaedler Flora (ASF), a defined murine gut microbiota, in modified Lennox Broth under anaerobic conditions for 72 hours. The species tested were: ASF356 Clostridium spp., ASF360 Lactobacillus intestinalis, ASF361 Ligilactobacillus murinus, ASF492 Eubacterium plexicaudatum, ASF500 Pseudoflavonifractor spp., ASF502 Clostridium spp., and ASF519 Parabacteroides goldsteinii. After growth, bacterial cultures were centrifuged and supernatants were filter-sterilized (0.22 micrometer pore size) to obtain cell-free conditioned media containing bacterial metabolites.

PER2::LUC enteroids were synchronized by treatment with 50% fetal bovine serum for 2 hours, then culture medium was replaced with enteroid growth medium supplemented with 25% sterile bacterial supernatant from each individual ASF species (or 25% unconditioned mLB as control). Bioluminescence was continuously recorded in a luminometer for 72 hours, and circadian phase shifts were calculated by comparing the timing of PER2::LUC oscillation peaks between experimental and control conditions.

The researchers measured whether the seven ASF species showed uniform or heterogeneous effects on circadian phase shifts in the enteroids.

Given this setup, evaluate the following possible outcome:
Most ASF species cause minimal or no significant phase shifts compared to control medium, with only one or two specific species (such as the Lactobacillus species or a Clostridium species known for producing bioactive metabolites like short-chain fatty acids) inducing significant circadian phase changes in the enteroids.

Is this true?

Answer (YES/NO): NO